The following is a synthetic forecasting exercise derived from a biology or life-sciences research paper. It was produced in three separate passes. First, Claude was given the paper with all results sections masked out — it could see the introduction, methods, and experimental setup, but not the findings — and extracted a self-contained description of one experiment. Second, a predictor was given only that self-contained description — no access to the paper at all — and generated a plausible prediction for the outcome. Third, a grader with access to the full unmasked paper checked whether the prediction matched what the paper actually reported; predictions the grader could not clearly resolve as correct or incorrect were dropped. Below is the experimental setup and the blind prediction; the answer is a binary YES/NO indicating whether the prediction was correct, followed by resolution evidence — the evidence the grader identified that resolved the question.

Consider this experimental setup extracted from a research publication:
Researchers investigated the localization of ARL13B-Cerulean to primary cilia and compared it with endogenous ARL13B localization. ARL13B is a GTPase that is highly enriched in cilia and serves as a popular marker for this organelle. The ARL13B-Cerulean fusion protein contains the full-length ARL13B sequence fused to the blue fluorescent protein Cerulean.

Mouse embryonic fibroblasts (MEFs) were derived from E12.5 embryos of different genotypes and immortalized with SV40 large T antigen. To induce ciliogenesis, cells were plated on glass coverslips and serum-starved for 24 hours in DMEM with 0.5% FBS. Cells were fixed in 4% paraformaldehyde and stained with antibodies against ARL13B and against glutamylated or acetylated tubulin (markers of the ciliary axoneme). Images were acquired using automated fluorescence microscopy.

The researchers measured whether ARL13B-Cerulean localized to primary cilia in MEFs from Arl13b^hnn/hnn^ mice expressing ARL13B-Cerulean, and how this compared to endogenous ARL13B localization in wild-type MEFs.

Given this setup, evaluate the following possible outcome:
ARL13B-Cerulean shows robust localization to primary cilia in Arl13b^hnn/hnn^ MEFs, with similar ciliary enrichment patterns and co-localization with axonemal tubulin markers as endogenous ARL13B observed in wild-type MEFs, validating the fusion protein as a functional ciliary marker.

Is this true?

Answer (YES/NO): YES